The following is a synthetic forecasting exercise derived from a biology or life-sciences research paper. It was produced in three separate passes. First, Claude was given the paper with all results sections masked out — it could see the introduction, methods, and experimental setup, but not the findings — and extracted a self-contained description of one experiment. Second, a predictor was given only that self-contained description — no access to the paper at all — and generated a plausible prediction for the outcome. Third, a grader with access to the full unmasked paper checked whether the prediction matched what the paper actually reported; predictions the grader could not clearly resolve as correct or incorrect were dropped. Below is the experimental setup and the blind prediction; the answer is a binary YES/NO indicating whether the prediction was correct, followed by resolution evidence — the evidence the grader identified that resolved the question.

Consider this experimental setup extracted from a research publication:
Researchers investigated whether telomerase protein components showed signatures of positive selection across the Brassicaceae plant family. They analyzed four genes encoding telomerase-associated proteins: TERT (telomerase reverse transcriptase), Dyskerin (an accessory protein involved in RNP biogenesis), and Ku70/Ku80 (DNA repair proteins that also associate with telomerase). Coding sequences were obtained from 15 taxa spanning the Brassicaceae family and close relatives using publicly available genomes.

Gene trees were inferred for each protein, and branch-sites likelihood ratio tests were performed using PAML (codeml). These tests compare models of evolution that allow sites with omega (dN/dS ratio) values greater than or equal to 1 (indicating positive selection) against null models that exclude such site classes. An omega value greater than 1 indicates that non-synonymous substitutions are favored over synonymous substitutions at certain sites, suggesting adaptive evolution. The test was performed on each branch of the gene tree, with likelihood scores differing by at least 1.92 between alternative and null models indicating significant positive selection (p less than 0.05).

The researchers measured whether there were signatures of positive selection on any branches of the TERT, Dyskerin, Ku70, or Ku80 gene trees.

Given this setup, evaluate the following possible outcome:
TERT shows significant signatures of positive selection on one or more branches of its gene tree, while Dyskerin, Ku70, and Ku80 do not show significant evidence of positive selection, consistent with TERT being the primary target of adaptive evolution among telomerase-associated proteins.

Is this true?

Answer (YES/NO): NO